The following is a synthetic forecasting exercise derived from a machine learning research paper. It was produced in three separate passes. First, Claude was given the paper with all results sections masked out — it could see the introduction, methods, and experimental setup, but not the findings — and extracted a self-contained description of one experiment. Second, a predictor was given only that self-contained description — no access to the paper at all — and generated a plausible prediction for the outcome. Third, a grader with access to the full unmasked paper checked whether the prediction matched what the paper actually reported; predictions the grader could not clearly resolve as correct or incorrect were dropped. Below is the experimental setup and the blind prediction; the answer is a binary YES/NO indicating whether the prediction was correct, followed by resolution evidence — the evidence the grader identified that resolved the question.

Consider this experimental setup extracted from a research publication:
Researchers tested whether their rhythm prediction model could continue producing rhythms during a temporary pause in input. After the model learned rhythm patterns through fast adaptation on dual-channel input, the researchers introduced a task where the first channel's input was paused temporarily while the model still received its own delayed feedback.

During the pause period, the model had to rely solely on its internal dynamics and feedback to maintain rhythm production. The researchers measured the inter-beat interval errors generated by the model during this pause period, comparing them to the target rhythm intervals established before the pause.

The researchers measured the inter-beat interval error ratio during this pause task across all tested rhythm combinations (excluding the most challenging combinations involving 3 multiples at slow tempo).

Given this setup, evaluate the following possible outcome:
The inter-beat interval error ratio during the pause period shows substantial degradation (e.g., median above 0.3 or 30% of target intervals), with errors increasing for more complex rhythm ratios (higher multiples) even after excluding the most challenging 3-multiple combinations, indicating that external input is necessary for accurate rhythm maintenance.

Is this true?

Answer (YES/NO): NO